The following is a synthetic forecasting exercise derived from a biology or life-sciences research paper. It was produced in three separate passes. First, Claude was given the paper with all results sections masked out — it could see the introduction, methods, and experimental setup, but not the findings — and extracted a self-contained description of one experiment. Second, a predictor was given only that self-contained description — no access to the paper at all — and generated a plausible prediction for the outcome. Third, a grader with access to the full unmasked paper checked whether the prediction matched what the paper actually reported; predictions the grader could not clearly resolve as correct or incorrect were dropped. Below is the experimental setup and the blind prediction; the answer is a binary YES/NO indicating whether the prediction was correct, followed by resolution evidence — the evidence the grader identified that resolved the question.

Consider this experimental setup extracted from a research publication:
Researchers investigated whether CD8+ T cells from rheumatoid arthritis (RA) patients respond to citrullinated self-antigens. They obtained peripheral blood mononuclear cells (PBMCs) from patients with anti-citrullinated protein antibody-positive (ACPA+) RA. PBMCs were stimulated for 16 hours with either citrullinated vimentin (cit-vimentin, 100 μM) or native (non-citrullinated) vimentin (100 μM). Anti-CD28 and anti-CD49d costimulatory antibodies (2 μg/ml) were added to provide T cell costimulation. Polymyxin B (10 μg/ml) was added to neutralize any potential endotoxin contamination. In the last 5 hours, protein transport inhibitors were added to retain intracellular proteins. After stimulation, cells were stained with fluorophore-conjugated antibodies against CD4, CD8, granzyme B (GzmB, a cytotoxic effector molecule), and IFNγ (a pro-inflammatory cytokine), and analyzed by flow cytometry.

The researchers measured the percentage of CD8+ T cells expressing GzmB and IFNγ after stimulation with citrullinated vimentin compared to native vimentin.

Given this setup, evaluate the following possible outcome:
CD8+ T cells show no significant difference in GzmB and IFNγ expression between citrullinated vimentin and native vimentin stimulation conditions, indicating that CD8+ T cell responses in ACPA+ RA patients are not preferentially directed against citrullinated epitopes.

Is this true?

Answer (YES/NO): NO